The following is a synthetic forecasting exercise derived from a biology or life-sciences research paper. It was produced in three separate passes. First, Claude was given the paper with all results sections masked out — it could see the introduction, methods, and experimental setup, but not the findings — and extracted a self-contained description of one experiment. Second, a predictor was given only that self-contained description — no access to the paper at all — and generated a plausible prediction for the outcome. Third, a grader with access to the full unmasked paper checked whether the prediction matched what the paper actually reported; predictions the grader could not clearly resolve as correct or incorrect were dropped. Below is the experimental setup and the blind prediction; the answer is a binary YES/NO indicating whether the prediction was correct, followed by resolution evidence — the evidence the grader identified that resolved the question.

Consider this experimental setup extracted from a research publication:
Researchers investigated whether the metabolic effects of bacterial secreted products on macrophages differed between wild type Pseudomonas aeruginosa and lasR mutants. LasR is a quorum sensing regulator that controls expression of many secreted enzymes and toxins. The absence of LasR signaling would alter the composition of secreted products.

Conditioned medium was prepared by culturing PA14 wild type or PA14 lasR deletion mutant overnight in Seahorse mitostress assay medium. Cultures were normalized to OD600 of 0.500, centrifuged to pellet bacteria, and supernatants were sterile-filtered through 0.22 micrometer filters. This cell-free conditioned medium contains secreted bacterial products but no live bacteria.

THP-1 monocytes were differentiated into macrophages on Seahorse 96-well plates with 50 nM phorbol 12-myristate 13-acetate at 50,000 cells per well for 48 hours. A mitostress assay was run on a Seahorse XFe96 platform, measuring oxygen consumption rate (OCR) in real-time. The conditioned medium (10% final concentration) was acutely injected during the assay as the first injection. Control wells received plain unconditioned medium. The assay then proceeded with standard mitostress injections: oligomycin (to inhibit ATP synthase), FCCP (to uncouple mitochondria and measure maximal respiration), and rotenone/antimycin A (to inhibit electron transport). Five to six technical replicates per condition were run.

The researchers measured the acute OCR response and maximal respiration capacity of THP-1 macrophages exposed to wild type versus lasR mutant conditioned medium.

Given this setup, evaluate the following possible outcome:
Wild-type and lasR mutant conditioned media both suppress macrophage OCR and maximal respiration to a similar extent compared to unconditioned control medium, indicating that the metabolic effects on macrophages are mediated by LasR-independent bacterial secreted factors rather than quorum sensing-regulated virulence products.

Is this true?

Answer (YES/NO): NO